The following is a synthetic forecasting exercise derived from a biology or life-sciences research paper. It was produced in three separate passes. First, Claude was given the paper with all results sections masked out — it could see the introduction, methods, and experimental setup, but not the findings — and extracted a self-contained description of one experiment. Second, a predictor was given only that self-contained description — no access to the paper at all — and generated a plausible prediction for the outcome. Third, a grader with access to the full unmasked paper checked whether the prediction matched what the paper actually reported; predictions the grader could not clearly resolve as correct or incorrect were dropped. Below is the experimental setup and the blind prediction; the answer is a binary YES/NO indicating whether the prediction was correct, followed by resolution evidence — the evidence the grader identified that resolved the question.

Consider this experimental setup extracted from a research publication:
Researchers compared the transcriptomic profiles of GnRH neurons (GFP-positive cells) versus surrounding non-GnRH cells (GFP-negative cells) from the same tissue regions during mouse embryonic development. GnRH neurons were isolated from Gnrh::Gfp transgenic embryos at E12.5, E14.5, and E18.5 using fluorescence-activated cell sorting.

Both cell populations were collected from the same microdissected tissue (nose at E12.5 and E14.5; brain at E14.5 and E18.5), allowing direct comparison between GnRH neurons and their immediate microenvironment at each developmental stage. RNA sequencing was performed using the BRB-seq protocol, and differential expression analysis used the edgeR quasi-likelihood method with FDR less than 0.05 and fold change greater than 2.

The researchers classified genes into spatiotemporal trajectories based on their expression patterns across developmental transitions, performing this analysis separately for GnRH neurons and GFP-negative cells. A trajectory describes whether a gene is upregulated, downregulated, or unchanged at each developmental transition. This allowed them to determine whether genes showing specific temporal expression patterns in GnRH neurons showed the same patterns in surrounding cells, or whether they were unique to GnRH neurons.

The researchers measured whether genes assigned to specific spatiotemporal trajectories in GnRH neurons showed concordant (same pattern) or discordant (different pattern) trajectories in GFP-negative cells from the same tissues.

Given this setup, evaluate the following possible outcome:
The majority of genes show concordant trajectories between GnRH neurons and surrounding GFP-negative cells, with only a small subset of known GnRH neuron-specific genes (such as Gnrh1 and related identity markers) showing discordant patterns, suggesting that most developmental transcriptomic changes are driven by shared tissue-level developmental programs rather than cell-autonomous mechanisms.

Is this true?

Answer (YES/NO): YES